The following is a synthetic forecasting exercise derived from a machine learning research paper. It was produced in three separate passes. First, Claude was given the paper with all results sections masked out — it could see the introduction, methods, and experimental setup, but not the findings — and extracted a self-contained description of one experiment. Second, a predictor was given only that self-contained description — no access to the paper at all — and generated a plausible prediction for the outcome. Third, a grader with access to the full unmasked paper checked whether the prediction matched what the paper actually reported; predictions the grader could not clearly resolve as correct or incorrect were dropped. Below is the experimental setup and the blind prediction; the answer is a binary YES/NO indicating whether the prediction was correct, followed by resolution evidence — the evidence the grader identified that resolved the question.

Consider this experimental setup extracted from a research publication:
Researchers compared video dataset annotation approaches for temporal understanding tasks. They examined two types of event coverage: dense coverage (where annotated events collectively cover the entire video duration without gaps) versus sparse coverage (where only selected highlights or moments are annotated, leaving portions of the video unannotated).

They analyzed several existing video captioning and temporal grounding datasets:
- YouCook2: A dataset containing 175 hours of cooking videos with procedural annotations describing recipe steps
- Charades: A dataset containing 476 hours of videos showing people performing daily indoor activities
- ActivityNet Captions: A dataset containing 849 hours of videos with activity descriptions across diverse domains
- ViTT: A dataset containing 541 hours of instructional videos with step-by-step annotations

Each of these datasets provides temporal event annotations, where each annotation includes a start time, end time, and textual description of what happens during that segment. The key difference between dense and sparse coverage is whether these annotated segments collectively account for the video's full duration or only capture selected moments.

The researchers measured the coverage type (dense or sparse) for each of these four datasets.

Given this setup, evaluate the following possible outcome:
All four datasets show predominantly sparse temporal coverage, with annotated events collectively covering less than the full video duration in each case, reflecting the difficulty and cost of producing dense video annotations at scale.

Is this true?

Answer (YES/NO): YES